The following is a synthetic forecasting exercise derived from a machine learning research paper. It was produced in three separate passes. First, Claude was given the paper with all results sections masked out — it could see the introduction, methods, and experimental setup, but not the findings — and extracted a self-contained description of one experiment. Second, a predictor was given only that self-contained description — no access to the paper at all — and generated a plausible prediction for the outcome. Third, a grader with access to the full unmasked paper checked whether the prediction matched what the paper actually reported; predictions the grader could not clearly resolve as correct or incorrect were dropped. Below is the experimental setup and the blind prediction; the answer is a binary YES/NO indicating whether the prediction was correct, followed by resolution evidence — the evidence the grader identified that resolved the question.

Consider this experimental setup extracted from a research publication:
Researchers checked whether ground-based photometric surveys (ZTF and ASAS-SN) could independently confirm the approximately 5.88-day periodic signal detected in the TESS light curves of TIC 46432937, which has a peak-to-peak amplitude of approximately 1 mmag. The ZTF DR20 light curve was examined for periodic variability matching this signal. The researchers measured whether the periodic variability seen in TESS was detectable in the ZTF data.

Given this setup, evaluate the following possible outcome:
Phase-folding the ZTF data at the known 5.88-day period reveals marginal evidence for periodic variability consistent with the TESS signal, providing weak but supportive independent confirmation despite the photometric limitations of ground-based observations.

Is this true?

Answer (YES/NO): NO